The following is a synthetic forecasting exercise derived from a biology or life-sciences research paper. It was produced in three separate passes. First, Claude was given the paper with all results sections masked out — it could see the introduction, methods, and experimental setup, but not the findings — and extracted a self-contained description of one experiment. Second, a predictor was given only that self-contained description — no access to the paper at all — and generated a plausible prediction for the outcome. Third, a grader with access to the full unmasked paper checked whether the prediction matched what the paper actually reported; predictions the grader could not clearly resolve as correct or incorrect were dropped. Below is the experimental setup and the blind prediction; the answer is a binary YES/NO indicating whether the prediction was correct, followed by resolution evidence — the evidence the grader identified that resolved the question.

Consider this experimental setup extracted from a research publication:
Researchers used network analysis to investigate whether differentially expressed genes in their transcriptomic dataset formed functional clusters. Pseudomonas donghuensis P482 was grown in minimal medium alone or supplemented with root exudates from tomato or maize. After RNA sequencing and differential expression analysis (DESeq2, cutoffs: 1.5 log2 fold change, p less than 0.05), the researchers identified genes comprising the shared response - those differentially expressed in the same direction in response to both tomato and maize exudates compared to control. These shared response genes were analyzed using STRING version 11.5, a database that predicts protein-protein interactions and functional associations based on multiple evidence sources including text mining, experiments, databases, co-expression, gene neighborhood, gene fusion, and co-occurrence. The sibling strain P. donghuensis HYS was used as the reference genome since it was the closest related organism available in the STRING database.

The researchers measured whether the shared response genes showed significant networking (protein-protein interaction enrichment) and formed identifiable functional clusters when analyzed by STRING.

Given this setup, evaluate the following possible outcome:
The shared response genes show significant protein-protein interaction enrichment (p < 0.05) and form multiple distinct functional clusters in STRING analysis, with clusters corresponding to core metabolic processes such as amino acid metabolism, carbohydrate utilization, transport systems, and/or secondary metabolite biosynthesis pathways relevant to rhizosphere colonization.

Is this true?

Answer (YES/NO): YES